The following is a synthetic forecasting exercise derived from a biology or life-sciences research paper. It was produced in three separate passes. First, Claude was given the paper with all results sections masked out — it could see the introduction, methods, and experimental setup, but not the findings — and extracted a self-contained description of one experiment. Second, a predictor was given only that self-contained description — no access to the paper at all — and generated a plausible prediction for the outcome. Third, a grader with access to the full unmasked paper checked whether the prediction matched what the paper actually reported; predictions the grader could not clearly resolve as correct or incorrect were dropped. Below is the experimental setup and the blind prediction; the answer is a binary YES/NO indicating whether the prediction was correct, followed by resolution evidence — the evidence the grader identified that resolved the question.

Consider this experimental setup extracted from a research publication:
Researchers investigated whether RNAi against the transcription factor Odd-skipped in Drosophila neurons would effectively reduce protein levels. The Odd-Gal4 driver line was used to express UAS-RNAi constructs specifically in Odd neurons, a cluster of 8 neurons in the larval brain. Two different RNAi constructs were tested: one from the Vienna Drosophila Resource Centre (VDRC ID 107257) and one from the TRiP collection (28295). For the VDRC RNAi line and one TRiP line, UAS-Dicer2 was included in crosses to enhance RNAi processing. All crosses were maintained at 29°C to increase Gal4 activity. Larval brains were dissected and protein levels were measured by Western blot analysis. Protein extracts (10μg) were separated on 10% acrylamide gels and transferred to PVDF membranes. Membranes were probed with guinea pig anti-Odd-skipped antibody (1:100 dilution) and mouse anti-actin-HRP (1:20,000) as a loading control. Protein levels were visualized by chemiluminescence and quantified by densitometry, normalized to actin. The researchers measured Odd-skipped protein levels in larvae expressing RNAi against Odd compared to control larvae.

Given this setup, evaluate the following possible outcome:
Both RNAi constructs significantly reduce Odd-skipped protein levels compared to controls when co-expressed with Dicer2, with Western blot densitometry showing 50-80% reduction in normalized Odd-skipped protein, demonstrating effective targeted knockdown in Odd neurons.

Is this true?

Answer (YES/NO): NO